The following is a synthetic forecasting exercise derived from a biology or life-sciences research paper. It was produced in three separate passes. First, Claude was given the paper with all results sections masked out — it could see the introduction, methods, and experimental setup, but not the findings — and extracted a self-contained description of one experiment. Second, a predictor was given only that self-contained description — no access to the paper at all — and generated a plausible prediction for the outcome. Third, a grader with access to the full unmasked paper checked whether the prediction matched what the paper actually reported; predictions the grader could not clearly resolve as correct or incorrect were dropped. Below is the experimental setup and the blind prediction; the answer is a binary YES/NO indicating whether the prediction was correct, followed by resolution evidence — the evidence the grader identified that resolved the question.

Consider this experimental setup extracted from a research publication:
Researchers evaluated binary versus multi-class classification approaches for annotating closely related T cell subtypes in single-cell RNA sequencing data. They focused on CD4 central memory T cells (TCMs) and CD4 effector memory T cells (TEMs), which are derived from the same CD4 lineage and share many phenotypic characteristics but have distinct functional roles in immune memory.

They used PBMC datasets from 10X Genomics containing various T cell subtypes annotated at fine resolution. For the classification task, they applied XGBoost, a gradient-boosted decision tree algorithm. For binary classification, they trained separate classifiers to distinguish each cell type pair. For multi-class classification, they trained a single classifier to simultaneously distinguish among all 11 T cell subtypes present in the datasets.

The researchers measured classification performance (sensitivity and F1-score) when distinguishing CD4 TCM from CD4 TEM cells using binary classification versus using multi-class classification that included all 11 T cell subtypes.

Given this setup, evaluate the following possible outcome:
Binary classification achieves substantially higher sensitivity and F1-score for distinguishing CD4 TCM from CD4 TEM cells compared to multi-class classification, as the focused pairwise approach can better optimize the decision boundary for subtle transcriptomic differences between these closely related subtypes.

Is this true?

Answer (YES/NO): NO